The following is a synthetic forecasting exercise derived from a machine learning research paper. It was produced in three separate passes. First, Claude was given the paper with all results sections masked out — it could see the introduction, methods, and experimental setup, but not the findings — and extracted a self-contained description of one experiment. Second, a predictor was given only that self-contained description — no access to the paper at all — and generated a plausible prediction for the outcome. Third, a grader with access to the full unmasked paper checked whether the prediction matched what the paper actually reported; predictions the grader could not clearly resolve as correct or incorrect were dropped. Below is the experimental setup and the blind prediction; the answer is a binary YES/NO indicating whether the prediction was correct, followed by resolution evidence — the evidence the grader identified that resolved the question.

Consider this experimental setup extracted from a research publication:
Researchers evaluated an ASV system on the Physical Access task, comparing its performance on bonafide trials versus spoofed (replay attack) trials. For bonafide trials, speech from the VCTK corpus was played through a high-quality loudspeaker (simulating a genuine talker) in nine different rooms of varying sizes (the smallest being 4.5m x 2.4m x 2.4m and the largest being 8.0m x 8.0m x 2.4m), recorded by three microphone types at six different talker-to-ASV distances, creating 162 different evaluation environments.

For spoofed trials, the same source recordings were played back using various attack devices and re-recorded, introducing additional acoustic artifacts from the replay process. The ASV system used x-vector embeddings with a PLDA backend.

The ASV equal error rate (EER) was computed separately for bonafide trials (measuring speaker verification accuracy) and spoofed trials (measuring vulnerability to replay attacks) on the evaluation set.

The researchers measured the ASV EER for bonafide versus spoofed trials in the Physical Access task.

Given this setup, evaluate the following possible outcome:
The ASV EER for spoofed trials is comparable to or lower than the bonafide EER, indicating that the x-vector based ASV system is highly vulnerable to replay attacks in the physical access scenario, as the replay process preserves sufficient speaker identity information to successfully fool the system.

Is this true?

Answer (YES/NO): NO